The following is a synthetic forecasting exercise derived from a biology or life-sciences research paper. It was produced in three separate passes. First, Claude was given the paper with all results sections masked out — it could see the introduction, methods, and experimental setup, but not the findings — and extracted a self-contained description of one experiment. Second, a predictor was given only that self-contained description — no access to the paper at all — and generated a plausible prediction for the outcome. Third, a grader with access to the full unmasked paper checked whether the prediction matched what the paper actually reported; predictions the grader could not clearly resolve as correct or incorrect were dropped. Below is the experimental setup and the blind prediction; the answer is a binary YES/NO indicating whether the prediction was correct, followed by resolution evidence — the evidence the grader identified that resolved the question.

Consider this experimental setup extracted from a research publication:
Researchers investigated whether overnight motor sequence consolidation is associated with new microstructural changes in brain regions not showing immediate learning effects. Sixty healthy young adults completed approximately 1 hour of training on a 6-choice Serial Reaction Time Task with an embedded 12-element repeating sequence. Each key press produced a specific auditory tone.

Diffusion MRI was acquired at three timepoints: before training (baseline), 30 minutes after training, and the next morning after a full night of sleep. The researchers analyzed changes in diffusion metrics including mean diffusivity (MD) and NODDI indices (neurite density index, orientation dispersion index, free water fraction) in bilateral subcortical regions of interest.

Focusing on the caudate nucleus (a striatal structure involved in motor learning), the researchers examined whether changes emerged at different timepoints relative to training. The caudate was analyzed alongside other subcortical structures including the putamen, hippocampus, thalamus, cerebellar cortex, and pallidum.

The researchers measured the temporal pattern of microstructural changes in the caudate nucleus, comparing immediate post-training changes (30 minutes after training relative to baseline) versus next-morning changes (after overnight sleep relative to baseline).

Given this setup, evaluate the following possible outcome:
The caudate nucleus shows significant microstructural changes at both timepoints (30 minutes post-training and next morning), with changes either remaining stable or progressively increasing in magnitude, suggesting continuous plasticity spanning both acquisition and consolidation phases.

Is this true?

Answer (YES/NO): NO